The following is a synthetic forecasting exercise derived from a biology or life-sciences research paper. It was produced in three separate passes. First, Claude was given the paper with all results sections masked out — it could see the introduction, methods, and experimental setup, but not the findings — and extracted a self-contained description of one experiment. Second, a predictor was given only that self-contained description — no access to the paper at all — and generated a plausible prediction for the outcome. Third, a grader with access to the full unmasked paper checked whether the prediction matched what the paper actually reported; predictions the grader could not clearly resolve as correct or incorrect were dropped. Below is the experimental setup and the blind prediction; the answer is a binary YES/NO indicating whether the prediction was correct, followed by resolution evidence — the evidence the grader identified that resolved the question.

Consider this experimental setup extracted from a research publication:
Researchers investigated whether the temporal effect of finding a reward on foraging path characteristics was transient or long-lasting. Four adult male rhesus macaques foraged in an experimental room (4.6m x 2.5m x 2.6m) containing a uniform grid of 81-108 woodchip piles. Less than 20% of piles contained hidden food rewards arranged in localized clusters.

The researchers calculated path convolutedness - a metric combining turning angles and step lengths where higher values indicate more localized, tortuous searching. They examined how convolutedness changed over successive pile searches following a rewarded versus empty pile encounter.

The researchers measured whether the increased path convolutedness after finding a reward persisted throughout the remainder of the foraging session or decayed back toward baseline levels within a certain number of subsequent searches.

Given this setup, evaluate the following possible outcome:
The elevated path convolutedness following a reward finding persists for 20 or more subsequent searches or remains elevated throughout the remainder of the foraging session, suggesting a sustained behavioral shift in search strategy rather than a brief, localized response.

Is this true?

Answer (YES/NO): NO